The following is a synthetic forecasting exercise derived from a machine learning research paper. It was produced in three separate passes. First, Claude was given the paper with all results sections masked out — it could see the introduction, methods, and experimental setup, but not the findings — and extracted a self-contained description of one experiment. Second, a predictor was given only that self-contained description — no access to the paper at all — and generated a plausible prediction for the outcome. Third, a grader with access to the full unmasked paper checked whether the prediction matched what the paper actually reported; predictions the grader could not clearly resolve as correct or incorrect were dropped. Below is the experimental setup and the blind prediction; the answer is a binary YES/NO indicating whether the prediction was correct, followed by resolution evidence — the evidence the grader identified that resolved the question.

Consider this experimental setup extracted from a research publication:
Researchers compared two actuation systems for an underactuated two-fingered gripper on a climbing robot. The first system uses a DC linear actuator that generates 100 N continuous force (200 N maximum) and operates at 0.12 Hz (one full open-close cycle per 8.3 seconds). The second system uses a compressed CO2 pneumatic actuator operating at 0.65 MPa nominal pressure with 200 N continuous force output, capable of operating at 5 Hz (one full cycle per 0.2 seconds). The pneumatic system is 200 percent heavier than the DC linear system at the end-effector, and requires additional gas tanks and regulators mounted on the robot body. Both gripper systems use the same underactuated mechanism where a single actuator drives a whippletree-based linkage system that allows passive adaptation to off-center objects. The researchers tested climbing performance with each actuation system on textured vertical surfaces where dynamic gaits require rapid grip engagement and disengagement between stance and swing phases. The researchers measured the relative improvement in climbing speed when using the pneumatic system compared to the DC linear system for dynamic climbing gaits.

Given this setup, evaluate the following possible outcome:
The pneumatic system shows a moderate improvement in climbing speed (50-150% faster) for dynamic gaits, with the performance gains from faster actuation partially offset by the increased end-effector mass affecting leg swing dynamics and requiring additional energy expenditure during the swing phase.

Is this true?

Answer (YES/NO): NO